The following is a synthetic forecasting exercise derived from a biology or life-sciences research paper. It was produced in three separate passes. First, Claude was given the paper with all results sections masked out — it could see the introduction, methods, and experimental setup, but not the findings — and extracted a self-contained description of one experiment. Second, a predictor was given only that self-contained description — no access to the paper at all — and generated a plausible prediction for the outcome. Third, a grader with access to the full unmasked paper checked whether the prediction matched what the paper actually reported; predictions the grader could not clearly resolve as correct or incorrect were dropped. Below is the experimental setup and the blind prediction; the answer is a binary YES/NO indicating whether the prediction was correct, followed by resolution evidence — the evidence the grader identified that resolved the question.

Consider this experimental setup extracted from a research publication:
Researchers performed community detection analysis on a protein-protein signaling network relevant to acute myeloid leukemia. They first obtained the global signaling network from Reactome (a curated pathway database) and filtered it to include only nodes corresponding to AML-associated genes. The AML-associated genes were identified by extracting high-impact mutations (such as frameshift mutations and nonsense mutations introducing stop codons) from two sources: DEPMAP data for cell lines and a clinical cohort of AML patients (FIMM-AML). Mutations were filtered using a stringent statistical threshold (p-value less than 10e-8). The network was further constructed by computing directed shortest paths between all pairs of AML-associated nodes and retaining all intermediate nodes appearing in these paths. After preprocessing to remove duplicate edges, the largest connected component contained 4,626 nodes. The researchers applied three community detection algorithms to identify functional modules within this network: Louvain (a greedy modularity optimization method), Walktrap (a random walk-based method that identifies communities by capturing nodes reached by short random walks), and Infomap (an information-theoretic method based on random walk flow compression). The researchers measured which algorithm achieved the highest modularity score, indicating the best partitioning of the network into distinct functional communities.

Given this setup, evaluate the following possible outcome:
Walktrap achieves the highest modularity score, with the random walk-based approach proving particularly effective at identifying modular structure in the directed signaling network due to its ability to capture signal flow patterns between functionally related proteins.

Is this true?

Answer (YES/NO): YES